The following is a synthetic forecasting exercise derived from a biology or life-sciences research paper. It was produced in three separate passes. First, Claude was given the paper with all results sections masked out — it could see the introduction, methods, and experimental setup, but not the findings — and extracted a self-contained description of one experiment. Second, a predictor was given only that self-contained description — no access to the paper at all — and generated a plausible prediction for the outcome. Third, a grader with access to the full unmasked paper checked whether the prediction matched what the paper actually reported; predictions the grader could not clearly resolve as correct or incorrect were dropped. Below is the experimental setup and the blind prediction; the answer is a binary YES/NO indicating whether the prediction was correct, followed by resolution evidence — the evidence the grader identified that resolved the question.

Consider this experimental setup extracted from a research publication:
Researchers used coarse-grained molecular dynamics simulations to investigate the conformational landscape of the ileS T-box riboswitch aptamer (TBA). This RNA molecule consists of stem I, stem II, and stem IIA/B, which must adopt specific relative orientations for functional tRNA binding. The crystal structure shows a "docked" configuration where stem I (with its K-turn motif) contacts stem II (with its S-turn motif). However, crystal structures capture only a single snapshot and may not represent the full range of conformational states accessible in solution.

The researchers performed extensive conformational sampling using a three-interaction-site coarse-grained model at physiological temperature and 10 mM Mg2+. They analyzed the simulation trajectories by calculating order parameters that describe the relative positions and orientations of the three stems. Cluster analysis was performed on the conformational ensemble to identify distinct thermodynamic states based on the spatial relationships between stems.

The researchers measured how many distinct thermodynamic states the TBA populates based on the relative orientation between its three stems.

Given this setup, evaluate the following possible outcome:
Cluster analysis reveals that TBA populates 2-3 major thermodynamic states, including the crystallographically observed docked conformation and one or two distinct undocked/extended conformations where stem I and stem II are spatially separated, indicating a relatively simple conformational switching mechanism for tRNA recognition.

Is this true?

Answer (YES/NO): YES